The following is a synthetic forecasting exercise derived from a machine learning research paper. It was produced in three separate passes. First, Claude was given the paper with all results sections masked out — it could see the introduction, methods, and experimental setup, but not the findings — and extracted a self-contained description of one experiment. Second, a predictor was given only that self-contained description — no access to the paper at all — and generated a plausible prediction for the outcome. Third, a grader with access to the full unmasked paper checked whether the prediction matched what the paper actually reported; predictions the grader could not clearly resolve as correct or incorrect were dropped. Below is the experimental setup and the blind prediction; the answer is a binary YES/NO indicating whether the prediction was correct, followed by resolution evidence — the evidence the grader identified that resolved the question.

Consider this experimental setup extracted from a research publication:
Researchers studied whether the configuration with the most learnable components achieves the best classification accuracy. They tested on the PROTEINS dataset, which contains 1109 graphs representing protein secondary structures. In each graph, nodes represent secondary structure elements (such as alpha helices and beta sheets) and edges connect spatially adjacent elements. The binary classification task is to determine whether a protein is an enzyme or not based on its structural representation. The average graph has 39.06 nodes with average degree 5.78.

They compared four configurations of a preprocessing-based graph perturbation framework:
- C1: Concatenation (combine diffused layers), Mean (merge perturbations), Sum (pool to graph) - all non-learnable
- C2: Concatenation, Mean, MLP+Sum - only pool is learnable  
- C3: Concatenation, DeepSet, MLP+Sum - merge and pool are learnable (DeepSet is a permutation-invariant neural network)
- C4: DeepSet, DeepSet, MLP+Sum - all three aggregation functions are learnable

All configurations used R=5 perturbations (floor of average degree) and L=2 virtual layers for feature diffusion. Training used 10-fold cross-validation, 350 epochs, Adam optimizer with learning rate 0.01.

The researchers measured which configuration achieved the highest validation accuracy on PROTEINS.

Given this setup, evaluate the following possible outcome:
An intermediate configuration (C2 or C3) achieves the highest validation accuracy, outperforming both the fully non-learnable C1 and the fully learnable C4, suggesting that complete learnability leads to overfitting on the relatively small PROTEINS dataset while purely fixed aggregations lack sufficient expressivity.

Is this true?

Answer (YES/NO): YES